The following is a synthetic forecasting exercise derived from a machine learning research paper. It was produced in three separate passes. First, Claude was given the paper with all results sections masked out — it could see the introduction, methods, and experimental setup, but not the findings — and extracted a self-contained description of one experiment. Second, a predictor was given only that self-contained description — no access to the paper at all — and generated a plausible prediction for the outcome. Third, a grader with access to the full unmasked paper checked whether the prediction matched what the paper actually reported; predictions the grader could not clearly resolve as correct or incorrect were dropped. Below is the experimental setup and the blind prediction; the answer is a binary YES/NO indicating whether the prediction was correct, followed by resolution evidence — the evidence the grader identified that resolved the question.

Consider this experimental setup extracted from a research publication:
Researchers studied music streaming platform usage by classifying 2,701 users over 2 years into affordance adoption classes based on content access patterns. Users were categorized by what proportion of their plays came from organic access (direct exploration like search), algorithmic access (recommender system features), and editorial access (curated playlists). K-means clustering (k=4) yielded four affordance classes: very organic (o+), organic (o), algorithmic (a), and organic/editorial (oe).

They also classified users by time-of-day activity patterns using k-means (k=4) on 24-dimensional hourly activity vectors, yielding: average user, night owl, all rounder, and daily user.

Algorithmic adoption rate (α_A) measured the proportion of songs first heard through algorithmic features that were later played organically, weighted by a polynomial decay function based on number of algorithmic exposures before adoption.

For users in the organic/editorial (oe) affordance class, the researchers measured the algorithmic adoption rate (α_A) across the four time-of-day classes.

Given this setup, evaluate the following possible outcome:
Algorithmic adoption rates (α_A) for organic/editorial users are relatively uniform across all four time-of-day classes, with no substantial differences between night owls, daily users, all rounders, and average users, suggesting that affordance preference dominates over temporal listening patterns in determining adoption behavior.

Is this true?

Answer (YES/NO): NO